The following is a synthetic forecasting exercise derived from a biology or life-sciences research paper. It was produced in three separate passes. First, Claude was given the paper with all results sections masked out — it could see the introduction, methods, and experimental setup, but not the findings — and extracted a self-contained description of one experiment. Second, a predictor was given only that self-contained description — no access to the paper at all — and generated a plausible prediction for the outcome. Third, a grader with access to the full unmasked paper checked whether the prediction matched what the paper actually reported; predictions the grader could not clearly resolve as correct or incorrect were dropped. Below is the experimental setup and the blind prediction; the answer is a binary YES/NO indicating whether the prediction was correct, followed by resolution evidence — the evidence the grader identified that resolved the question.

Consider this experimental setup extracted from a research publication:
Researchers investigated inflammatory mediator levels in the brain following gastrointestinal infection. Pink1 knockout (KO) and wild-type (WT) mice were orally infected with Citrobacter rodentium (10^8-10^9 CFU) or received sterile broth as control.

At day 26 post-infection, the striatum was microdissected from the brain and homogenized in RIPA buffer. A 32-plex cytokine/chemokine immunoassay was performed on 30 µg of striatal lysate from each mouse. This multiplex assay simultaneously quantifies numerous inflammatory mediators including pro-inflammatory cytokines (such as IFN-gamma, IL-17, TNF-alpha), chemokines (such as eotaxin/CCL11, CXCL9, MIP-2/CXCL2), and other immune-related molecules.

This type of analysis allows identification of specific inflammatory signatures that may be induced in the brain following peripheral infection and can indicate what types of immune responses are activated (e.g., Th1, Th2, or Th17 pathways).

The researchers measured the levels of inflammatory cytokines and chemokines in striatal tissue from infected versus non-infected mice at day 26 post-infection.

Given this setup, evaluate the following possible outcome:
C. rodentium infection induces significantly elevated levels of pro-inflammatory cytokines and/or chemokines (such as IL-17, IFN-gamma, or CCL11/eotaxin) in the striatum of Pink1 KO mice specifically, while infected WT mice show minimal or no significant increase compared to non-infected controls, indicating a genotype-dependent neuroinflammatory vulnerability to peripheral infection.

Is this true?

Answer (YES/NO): NO